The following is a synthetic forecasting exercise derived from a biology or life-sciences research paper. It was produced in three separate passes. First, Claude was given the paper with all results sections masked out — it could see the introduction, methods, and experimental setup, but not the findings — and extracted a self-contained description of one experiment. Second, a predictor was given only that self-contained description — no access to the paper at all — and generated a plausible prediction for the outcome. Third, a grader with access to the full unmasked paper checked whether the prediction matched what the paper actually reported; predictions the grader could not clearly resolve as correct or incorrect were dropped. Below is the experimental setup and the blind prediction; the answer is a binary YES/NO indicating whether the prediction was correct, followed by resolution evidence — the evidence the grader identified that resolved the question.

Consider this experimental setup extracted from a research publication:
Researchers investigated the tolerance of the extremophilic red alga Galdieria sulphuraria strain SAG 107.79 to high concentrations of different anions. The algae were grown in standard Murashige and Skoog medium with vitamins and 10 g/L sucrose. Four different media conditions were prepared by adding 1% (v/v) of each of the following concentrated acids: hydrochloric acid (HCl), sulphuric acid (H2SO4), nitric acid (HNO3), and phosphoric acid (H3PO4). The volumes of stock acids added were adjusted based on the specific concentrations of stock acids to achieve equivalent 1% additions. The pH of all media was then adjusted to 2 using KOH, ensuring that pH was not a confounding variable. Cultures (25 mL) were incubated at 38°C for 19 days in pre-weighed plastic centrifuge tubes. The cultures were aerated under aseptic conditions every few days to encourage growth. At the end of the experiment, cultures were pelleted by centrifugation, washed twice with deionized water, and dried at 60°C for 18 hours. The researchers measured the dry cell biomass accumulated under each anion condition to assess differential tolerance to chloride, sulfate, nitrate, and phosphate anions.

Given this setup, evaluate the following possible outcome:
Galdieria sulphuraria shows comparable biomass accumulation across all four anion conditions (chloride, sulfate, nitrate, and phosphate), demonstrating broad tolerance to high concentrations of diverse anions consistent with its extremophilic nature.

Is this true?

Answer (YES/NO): YES